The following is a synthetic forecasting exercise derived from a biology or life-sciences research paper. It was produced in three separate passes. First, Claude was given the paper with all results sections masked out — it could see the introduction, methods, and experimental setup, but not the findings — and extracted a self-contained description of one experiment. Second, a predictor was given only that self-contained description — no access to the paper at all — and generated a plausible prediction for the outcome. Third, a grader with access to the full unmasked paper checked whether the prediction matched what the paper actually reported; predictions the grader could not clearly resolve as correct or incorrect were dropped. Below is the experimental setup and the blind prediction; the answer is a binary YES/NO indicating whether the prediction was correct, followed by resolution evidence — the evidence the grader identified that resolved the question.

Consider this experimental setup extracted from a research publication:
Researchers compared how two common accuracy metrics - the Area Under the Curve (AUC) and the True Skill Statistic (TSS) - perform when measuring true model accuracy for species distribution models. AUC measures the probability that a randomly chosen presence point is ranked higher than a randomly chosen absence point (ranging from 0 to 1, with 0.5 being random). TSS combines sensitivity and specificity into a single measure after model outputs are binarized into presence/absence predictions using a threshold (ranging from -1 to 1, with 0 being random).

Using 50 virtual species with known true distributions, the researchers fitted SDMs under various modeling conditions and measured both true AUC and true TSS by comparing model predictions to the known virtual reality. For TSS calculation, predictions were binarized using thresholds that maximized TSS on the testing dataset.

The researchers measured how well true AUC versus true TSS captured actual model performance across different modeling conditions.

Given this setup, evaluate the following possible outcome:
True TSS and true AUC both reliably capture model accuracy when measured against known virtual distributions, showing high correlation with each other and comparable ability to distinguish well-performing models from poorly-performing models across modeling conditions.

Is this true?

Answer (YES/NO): NO